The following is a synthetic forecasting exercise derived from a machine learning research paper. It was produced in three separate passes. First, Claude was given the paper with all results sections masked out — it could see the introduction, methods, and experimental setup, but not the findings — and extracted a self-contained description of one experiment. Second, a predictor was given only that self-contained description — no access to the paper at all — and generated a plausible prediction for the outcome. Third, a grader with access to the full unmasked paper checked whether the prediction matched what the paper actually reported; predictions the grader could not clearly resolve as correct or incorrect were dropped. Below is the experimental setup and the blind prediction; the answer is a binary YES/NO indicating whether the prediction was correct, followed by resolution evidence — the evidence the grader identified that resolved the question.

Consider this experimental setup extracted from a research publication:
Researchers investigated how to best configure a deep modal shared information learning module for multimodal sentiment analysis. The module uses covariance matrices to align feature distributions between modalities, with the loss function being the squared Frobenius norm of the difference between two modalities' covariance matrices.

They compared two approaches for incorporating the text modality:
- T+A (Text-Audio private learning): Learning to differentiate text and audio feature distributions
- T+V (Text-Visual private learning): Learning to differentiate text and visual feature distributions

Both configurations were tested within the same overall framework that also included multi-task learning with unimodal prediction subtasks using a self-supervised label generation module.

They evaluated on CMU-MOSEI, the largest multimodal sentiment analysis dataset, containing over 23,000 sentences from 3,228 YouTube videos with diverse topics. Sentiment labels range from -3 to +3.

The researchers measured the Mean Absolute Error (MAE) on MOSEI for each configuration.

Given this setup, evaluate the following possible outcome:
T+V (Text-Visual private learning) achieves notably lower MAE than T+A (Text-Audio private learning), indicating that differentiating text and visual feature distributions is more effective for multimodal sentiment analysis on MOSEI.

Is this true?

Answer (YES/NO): NO